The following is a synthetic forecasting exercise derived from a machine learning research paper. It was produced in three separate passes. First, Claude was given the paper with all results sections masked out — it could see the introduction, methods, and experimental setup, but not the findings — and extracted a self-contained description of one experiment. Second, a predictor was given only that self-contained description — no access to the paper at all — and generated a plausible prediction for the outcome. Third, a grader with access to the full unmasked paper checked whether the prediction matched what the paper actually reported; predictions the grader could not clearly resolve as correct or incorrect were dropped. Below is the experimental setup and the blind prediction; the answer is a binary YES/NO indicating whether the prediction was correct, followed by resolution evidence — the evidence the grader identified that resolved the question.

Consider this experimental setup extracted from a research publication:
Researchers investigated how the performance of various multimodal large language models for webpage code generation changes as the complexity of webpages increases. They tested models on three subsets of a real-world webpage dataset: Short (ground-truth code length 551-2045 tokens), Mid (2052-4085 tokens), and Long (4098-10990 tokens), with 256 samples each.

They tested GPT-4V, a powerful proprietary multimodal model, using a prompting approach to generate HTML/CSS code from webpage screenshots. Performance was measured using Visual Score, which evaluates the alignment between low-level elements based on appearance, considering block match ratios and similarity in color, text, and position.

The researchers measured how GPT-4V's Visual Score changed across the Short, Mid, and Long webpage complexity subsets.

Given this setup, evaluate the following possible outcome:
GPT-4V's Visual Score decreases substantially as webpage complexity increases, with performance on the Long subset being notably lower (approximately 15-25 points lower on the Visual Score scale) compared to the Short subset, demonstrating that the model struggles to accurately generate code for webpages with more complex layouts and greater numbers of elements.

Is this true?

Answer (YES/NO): NO